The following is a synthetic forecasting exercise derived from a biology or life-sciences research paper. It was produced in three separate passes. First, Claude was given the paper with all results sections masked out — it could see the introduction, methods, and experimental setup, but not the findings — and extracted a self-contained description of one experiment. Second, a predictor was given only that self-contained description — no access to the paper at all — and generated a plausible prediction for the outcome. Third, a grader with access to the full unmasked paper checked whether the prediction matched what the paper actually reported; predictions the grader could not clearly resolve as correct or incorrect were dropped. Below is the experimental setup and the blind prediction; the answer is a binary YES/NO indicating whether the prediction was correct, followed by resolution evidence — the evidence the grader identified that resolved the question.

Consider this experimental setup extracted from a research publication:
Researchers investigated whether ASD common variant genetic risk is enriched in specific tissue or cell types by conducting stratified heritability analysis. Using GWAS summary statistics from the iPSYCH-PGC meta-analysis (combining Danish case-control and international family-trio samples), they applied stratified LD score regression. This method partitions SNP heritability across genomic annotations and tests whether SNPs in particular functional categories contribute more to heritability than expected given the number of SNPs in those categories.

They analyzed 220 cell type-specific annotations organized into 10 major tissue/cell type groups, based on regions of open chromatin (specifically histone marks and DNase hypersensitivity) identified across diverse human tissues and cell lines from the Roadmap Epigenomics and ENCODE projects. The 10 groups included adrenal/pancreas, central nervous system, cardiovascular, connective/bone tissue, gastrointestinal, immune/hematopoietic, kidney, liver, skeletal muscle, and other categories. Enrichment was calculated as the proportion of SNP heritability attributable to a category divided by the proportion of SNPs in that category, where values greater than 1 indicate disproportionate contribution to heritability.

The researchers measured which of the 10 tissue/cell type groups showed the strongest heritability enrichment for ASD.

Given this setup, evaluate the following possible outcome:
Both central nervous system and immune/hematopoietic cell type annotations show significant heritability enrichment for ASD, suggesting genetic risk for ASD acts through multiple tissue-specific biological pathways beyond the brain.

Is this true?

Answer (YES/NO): NO